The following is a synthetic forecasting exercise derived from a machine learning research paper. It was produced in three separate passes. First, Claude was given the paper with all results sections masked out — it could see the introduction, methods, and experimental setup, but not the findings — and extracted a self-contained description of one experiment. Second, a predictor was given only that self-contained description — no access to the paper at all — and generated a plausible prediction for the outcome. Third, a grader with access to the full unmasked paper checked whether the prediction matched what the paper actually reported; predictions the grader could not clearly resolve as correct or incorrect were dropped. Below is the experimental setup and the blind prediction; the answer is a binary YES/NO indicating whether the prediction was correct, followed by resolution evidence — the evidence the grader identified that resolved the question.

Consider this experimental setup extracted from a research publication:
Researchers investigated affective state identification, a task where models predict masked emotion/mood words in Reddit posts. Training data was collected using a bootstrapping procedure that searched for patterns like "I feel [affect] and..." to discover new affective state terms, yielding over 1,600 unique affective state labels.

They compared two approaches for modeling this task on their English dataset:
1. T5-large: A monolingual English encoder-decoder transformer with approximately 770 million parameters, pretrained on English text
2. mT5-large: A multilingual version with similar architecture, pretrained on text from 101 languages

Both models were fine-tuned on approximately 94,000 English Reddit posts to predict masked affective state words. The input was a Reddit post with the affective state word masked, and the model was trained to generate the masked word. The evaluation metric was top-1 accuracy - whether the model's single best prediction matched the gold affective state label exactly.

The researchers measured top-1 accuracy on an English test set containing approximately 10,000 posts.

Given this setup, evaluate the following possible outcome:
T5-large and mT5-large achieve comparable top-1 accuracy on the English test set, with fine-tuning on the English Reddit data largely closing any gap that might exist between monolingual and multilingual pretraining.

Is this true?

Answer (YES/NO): NO